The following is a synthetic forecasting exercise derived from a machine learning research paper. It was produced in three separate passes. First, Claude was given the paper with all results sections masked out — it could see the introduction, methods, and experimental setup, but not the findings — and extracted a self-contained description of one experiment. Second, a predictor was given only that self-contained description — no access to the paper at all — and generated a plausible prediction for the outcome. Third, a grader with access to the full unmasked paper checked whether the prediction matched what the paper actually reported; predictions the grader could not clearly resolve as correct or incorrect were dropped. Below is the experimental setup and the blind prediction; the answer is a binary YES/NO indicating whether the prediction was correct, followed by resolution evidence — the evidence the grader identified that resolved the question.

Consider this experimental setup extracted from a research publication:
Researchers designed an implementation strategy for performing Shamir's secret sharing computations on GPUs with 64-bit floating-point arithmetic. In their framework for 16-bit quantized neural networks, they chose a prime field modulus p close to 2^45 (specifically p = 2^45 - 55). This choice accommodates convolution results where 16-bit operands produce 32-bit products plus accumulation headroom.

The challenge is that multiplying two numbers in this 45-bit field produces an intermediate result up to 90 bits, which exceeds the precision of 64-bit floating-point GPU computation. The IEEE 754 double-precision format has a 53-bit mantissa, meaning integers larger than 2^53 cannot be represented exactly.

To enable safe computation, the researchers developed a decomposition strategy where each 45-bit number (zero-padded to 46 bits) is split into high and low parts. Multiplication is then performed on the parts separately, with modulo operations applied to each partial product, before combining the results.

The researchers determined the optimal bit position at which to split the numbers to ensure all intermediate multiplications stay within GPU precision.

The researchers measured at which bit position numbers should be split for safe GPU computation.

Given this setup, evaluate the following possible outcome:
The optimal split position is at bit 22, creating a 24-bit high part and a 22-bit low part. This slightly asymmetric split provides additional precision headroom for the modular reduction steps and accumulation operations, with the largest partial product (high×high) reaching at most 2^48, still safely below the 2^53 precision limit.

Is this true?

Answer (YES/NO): NO